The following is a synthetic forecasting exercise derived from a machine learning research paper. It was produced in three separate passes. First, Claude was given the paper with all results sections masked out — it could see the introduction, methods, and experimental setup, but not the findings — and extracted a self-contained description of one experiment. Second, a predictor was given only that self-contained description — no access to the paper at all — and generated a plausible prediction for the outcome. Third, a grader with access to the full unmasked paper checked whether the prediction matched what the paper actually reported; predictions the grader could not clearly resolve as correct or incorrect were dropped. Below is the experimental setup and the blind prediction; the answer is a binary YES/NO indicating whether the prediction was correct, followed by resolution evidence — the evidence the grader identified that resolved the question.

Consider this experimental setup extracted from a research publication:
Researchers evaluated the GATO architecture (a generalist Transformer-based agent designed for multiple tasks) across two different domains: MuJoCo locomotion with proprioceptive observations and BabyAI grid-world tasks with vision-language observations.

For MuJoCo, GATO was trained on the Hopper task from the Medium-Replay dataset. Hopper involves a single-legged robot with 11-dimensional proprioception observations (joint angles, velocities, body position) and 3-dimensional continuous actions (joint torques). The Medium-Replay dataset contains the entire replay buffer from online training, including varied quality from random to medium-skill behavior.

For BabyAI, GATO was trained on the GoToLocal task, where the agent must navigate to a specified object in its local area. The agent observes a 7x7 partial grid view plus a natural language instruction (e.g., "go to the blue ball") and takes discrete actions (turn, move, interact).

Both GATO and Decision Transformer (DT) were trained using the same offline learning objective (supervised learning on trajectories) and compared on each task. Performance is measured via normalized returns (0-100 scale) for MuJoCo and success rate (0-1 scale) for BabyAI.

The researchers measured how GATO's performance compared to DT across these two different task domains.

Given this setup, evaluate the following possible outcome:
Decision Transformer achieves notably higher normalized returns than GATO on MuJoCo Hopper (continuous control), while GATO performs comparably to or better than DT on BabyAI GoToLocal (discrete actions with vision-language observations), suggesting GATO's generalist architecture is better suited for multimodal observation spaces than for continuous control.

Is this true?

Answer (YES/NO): YES